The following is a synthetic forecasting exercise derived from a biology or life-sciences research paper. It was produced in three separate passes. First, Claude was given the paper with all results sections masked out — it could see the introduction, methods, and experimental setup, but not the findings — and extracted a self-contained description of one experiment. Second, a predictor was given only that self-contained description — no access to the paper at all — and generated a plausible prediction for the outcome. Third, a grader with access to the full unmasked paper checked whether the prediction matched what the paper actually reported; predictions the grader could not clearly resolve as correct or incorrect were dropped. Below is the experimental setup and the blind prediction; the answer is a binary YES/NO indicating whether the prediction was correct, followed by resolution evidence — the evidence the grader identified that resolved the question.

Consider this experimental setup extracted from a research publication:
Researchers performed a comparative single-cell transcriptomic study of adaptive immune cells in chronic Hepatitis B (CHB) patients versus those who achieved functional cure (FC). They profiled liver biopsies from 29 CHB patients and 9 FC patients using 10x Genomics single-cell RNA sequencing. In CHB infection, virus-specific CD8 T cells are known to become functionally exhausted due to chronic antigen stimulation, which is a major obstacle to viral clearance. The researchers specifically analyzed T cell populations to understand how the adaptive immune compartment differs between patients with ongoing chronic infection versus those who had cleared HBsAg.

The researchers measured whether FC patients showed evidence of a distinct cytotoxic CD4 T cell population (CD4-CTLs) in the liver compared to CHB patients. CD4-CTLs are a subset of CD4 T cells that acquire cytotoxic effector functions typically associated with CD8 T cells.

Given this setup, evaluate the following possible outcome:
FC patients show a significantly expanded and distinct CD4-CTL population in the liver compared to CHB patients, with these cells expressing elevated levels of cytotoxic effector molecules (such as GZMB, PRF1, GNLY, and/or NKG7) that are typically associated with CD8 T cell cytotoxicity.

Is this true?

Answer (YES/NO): YES